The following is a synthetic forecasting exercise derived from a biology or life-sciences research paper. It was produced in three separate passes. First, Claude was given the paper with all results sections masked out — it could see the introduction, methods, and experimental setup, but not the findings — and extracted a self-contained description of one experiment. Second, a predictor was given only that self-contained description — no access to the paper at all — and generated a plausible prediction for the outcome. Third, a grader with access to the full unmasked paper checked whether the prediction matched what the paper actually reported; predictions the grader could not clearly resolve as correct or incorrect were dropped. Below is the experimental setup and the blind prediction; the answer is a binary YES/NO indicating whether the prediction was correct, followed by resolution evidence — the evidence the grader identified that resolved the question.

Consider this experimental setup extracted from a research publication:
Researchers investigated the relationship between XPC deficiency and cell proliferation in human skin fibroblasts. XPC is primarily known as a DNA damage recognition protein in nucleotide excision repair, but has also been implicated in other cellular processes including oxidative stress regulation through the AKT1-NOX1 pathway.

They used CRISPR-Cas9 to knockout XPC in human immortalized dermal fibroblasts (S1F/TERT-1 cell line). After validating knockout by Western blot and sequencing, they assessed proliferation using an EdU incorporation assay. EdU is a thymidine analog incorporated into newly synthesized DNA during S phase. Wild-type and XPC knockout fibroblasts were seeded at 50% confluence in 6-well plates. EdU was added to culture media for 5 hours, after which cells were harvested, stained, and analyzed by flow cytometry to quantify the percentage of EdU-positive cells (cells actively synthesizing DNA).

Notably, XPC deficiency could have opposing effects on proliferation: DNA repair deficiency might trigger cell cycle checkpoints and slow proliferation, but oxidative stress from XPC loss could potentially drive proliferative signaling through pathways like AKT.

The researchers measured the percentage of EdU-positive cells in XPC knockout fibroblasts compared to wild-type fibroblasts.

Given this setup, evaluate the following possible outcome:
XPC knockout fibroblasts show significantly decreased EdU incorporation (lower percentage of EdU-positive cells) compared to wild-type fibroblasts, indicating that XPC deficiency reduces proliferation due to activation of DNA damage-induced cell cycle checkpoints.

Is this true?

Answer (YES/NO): YES